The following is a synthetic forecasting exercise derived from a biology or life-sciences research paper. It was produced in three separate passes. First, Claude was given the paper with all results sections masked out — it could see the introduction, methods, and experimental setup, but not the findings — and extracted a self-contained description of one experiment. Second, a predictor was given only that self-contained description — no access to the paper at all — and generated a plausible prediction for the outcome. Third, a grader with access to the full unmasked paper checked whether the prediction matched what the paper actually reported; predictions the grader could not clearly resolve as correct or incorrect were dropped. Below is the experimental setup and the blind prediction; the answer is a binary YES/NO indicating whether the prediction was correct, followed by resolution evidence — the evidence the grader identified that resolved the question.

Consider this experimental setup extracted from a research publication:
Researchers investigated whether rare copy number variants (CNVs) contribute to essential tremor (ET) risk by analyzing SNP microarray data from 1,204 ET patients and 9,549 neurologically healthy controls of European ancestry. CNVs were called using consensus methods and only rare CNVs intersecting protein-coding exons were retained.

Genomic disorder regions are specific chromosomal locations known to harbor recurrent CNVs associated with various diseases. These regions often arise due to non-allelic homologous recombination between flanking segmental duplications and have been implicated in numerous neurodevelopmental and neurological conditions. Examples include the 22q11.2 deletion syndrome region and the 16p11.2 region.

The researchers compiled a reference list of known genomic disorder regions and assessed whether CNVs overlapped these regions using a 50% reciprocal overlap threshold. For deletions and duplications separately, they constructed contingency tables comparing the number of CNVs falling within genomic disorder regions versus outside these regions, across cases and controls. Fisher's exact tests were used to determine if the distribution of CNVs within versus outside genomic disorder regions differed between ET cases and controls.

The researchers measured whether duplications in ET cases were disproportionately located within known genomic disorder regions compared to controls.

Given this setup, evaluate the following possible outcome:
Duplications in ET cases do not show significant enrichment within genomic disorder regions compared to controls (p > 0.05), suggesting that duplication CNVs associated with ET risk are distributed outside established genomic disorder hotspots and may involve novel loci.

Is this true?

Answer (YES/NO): NO